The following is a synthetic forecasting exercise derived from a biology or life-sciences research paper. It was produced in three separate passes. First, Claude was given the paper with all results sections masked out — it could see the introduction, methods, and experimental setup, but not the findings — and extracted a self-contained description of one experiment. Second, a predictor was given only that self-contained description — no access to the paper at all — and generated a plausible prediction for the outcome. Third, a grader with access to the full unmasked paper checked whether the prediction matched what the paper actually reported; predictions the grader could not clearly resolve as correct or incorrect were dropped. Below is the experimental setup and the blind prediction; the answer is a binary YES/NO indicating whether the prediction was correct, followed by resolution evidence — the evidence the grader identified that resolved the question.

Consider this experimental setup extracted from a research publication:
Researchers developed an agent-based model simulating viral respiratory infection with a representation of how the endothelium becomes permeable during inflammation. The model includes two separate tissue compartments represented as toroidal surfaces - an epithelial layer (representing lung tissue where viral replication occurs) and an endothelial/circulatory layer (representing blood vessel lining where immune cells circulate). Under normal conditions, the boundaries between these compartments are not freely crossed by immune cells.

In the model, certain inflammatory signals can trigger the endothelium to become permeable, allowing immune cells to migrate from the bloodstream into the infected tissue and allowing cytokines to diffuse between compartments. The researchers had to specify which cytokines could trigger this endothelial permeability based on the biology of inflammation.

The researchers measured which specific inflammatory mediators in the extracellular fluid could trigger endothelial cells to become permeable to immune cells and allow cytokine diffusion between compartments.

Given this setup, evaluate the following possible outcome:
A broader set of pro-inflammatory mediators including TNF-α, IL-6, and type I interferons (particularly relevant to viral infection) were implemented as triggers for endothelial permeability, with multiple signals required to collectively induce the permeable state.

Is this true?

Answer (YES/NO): NO